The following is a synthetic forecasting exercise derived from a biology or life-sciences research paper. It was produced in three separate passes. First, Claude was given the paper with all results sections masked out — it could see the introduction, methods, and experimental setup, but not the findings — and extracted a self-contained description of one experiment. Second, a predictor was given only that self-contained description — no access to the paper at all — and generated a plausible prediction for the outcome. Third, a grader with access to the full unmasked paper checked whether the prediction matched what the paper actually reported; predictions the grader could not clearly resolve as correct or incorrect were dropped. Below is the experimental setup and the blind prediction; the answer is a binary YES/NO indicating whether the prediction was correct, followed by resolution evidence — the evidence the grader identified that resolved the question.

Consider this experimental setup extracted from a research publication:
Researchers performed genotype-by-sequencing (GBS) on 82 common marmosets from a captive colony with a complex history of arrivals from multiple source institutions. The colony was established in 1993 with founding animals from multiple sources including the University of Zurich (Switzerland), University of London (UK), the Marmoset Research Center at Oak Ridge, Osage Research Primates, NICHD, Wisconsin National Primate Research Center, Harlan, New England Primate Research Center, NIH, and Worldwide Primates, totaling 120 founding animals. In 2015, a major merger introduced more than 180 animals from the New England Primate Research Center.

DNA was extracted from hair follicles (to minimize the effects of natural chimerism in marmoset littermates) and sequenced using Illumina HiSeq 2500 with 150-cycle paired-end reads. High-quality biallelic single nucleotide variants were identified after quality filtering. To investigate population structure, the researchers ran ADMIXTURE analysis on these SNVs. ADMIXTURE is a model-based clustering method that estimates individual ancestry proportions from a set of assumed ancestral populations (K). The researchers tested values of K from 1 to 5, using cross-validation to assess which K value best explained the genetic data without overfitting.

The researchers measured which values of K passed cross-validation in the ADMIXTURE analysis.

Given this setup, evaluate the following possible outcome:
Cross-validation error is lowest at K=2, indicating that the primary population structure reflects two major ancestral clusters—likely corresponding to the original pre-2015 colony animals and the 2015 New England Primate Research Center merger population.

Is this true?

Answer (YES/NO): YES